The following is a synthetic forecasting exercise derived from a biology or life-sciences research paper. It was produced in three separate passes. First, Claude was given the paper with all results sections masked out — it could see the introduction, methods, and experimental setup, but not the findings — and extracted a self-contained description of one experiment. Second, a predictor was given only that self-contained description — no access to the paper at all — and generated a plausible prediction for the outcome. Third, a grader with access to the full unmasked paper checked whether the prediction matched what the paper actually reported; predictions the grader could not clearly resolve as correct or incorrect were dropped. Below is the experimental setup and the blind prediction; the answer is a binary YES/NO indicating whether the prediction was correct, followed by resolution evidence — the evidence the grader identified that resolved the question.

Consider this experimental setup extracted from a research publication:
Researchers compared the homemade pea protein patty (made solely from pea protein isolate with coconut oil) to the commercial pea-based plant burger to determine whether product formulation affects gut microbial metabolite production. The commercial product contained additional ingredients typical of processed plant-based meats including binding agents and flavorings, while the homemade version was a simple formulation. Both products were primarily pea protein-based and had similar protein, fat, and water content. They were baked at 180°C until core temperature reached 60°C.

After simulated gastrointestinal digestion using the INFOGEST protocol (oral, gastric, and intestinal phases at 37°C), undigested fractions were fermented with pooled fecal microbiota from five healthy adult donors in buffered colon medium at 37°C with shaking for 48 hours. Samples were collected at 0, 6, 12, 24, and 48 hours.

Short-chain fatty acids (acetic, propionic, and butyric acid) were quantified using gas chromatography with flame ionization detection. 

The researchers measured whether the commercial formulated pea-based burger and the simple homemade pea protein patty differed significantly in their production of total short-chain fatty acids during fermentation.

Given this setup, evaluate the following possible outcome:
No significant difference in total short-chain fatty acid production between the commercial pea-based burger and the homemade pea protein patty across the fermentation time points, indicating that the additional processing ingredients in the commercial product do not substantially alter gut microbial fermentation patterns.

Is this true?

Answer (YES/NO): NO